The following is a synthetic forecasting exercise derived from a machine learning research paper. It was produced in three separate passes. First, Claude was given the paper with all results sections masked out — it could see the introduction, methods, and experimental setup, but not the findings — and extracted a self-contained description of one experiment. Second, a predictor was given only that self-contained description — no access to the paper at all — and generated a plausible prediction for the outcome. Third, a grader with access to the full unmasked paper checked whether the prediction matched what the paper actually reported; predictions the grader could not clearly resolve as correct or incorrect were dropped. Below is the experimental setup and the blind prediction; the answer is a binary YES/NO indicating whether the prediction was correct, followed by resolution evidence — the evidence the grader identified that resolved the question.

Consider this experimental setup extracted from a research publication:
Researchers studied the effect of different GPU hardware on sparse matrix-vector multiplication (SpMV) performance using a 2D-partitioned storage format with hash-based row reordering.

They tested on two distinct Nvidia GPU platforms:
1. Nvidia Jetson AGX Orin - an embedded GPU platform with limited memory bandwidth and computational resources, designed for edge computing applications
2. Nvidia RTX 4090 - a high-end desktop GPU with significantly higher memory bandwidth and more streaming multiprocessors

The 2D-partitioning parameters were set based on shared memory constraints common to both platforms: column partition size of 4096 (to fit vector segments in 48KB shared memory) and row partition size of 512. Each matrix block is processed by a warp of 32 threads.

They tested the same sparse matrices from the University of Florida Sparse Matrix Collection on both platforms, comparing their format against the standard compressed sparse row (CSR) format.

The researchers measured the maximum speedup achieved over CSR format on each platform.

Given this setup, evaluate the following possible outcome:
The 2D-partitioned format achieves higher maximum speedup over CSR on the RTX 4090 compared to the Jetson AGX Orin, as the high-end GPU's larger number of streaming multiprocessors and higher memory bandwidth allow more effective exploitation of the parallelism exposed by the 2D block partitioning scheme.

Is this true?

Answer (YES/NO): NO